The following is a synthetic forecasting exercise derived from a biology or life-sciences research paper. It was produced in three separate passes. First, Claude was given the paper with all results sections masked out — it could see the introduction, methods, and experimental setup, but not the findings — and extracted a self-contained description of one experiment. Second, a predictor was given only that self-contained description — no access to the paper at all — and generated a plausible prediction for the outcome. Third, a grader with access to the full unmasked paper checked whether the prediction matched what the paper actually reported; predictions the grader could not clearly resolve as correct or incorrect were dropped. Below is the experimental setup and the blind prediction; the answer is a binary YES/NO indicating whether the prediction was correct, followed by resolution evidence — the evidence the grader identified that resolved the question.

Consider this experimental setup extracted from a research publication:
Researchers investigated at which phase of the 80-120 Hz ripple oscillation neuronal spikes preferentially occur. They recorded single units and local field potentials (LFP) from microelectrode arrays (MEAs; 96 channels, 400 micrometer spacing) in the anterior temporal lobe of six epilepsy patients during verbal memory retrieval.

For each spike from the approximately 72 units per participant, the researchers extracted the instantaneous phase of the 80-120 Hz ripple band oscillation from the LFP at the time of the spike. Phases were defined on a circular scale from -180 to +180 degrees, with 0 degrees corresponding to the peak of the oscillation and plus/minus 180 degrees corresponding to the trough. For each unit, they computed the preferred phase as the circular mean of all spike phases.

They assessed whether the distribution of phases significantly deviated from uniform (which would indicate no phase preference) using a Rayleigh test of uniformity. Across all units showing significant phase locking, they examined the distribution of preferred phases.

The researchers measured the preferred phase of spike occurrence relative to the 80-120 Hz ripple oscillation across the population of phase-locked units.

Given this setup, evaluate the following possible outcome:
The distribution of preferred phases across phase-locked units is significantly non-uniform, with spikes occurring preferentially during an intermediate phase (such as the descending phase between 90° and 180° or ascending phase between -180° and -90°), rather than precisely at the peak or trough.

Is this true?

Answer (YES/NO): NO